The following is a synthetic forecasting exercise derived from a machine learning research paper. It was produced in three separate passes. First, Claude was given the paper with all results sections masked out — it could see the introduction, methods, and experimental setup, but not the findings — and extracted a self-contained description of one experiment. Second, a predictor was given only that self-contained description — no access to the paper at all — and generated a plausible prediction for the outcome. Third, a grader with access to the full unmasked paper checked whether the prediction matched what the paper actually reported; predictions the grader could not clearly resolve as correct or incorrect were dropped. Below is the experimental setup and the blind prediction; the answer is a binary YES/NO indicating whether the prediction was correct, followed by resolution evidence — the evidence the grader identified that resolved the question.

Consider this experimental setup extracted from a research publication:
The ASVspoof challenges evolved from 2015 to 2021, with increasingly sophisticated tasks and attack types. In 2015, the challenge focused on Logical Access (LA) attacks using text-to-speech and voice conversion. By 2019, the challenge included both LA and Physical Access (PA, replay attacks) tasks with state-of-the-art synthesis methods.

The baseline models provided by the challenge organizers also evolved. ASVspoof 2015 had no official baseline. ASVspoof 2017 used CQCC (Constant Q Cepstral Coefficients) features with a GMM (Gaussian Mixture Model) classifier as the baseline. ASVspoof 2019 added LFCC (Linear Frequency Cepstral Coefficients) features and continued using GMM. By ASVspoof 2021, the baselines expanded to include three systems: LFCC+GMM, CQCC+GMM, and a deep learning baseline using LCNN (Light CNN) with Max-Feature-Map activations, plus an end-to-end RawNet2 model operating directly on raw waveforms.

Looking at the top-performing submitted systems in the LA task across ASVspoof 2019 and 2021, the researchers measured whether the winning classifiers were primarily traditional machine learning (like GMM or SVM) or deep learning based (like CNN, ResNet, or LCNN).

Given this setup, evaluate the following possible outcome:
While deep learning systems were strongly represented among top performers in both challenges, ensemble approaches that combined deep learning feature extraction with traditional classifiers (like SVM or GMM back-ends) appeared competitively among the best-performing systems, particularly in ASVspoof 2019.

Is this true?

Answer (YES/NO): NO